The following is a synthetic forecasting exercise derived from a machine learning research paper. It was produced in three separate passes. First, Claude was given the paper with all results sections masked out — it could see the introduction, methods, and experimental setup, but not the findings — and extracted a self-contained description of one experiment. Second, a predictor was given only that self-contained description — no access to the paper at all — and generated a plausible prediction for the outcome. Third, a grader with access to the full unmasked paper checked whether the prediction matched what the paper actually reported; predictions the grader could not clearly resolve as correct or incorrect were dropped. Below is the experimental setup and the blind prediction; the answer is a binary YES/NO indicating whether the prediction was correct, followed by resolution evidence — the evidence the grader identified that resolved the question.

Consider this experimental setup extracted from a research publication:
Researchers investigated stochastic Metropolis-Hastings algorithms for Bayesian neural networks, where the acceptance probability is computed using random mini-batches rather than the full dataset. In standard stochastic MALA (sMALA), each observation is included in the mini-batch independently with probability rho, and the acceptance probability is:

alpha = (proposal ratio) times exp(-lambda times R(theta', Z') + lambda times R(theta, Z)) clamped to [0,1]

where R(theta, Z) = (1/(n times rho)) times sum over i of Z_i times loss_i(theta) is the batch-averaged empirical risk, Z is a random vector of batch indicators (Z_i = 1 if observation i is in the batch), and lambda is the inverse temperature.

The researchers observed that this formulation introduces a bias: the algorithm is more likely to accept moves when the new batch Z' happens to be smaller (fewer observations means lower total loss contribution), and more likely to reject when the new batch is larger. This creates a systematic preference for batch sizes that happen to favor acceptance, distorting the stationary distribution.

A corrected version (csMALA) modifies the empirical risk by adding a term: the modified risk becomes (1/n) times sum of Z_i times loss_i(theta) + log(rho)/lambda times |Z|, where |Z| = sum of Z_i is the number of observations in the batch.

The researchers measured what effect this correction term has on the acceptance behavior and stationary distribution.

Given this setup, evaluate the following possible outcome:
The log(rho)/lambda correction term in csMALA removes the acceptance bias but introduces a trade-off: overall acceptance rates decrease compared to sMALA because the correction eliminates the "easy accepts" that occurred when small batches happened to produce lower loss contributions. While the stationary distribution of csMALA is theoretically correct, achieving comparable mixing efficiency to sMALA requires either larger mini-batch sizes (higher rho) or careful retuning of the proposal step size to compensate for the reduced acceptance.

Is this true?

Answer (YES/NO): NO